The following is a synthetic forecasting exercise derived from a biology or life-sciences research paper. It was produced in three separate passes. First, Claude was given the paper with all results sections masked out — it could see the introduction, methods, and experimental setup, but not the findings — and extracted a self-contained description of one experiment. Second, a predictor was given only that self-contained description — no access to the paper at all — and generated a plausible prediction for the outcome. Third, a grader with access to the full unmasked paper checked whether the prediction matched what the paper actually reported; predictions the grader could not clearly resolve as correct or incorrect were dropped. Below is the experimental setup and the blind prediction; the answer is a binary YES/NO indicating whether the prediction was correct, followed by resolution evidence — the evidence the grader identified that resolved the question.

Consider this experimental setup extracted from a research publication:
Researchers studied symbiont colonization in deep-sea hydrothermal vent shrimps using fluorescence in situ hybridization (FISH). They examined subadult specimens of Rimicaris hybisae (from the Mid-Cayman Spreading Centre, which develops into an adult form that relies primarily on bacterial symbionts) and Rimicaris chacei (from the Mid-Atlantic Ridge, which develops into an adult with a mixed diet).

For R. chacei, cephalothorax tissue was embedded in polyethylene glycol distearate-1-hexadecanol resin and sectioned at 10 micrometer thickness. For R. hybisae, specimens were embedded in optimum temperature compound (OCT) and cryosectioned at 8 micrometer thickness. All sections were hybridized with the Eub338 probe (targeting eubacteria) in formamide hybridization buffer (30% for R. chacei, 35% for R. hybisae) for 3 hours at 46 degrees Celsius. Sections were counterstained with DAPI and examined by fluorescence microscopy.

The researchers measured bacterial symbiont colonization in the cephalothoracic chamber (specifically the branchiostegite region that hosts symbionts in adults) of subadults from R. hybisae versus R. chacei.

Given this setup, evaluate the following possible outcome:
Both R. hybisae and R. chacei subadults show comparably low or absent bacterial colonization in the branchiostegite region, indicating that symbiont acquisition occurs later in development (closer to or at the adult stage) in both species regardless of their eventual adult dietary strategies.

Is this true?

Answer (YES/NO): NO